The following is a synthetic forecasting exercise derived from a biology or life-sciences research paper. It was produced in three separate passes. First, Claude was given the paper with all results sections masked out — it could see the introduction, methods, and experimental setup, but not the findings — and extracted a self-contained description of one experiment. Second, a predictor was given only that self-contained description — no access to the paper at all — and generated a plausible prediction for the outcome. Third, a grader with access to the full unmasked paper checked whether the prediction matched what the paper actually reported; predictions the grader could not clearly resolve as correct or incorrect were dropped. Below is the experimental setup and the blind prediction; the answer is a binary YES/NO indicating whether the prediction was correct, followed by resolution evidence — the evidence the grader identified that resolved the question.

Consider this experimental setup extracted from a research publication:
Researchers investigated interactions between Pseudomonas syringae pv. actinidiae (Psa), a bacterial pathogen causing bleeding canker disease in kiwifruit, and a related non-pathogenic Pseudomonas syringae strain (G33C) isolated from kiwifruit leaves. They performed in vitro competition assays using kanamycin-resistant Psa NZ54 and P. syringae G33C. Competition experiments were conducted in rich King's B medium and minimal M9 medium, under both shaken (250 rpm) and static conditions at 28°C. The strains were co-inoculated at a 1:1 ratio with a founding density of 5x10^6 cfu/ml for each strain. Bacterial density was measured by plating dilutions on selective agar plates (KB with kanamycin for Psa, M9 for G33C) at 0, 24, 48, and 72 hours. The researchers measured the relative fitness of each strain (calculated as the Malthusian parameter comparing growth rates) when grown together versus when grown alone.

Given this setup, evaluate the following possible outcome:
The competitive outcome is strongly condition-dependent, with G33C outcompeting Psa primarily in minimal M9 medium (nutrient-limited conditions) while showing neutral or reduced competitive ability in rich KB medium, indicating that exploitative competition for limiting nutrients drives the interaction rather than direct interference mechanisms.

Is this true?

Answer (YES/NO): NO